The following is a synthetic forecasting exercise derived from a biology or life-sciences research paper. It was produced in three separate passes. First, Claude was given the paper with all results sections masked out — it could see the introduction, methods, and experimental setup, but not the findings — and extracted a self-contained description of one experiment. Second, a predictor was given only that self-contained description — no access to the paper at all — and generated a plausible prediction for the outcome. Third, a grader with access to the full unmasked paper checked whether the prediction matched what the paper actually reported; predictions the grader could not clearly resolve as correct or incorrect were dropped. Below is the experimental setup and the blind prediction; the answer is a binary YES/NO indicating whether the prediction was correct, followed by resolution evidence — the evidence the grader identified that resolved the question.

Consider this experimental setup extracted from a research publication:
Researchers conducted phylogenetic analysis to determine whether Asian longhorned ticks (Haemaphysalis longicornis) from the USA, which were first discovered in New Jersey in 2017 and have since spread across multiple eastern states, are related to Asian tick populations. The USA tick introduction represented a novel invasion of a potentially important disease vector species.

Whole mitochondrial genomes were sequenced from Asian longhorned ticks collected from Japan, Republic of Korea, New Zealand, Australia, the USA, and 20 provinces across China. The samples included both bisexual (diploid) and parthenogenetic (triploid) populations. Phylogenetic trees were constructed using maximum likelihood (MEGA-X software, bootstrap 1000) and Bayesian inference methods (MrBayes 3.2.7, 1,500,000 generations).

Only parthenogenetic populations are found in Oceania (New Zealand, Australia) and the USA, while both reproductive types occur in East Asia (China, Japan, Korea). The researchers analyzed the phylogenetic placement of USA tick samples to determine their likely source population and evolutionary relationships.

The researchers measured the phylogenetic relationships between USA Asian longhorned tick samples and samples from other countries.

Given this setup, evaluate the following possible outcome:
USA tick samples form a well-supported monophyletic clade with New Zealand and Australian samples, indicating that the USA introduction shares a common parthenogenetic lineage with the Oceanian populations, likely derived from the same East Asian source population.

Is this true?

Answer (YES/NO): NO